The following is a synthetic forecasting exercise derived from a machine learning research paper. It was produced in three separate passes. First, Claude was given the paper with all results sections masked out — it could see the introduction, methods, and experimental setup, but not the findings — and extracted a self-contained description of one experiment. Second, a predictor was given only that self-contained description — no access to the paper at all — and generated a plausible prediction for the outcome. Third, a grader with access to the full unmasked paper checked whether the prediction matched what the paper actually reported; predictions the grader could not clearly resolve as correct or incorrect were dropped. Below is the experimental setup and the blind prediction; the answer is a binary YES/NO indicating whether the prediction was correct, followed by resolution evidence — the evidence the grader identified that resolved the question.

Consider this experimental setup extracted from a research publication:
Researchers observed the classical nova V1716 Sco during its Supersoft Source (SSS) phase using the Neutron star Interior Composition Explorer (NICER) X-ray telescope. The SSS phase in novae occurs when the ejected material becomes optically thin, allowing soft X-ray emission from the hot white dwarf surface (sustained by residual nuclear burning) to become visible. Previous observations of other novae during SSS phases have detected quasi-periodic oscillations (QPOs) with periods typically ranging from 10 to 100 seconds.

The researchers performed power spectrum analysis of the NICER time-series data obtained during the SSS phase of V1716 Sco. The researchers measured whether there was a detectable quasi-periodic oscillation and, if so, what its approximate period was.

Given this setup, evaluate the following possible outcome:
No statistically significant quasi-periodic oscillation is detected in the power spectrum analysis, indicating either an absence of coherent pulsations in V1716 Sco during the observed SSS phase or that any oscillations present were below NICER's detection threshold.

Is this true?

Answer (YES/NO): NO